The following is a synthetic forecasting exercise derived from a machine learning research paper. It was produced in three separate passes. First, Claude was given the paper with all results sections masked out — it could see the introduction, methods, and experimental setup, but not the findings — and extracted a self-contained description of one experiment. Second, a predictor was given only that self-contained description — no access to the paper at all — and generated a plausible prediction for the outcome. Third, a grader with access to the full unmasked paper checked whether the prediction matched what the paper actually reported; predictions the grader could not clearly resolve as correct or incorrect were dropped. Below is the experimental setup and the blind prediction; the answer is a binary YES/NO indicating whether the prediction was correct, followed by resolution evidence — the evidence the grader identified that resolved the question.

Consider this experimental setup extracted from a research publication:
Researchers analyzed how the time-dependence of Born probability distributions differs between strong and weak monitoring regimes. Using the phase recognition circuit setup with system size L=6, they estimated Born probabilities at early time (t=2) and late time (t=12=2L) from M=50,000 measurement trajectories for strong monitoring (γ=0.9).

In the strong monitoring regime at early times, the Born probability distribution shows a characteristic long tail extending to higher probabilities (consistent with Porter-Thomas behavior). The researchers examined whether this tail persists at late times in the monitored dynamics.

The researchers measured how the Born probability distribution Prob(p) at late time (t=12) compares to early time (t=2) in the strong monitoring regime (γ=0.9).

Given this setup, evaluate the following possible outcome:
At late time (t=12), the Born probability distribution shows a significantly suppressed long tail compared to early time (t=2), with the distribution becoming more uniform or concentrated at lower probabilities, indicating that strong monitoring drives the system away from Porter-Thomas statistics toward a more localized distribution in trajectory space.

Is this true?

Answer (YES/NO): YES